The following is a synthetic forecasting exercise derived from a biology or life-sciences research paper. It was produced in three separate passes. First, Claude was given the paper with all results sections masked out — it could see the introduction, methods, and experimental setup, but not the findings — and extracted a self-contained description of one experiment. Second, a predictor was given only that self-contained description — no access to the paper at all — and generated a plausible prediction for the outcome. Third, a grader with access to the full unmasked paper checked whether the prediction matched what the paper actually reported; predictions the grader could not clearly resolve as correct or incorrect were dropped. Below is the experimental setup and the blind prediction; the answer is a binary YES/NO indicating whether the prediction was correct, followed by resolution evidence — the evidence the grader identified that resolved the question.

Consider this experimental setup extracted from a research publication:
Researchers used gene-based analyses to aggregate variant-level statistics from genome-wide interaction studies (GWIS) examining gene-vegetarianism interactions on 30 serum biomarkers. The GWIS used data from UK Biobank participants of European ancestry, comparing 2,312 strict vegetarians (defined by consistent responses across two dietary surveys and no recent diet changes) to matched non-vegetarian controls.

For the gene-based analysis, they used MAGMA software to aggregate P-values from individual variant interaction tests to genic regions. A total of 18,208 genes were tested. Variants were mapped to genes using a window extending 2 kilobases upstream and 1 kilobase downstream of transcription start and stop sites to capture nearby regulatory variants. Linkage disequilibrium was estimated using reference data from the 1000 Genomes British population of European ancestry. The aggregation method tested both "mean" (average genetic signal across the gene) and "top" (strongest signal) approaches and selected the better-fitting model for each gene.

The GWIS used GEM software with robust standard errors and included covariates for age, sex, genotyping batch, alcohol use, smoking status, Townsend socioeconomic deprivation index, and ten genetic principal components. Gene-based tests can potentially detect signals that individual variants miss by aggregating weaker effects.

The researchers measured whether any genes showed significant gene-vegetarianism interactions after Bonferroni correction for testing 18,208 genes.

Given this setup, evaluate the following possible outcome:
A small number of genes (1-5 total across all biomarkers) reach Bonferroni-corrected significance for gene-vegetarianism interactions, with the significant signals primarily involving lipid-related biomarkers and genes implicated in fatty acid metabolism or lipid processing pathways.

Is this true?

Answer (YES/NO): NO